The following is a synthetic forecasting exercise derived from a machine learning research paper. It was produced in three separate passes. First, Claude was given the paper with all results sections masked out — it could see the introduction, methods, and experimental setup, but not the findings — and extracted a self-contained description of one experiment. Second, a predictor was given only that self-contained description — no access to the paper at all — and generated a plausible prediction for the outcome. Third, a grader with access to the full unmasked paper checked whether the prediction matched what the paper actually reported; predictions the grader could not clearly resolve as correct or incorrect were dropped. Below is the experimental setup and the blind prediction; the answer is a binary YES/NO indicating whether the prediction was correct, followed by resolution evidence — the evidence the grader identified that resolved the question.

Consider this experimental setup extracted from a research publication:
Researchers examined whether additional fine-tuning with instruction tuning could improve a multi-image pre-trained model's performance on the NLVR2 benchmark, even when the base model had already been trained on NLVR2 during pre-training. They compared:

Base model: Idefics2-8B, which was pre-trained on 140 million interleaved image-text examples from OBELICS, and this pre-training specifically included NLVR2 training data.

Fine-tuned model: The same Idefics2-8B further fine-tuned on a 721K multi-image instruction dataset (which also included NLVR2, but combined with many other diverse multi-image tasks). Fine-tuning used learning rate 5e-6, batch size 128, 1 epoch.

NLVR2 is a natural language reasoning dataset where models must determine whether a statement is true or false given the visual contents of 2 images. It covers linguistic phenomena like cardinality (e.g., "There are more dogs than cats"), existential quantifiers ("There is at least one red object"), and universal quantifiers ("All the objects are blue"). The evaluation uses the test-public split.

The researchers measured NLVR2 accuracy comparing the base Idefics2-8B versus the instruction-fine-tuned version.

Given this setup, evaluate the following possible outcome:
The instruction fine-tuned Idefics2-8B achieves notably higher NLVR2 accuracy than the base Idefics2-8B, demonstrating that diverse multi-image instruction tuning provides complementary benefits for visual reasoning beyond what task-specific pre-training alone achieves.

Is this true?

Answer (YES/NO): YES